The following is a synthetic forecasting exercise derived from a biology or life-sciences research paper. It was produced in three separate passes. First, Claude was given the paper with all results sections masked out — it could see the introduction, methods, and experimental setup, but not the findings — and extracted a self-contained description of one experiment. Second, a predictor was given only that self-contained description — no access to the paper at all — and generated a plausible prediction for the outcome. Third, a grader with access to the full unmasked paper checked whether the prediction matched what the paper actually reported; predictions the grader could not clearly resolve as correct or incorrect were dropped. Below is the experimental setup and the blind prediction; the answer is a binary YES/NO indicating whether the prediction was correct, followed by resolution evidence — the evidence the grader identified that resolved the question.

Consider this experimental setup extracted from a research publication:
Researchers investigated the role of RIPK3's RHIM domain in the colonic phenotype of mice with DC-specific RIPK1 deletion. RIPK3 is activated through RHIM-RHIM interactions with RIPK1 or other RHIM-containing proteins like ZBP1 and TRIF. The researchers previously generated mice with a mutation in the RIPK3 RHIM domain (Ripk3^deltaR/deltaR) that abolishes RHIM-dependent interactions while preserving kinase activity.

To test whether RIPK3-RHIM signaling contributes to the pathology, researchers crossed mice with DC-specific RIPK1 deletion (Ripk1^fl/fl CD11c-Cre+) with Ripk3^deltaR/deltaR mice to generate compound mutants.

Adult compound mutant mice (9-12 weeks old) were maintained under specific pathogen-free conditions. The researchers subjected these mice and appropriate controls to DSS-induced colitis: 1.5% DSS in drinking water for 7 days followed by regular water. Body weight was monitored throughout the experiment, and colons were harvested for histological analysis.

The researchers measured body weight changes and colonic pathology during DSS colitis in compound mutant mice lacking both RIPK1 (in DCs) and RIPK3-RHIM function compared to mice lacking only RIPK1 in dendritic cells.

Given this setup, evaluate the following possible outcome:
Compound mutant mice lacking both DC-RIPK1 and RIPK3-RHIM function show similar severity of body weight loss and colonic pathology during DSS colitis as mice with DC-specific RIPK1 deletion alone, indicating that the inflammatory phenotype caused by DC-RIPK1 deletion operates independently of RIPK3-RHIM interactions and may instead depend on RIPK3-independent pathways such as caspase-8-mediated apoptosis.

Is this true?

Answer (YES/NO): YES